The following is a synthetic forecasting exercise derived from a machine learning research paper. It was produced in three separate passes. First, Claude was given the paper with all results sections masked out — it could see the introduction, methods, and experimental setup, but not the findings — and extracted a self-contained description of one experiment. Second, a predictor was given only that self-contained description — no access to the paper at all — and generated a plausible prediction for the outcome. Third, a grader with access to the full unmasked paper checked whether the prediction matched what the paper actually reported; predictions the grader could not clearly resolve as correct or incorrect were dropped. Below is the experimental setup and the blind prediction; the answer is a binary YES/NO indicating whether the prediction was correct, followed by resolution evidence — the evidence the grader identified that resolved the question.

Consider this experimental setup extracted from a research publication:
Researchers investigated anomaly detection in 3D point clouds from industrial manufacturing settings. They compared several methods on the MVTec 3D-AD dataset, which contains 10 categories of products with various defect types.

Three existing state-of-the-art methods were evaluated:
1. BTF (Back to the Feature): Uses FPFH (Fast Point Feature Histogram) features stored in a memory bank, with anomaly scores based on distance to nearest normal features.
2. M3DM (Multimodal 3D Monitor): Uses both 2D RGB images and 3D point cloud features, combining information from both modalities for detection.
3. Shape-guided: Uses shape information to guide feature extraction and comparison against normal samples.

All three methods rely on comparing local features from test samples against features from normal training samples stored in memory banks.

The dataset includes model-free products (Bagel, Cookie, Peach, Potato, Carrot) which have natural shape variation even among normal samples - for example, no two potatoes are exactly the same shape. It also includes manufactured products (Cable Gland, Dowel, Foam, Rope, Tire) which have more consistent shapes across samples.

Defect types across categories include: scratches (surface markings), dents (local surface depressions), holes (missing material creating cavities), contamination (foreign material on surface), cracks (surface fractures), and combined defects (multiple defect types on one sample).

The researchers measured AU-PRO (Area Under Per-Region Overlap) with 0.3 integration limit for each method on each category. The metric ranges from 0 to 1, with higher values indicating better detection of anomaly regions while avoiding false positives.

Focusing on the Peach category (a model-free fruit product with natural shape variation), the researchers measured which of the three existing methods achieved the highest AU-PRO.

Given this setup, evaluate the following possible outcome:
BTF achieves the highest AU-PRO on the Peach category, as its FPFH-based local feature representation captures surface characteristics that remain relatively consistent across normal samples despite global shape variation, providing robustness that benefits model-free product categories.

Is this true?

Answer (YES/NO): NO